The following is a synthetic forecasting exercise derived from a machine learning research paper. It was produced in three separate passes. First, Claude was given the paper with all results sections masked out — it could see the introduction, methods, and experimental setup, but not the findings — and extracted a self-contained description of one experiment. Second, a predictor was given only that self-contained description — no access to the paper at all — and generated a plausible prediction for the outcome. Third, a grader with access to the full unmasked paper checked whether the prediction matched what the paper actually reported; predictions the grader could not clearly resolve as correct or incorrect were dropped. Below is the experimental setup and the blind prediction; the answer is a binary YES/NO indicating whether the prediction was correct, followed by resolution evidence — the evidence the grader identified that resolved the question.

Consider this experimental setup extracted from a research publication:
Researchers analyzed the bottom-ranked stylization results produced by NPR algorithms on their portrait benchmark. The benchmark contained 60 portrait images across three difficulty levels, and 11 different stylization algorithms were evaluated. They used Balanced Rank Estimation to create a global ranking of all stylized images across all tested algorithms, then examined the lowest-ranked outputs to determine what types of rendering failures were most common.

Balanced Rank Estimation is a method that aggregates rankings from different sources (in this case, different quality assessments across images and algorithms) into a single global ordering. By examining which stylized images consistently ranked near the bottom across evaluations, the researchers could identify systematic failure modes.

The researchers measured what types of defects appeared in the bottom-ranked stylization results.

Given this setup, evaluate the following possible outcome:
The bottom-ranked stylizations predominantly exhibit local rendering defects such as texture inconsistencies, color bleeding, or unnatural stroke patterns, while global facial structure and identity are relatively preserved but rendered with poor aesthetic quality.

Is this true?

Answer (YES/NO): NO